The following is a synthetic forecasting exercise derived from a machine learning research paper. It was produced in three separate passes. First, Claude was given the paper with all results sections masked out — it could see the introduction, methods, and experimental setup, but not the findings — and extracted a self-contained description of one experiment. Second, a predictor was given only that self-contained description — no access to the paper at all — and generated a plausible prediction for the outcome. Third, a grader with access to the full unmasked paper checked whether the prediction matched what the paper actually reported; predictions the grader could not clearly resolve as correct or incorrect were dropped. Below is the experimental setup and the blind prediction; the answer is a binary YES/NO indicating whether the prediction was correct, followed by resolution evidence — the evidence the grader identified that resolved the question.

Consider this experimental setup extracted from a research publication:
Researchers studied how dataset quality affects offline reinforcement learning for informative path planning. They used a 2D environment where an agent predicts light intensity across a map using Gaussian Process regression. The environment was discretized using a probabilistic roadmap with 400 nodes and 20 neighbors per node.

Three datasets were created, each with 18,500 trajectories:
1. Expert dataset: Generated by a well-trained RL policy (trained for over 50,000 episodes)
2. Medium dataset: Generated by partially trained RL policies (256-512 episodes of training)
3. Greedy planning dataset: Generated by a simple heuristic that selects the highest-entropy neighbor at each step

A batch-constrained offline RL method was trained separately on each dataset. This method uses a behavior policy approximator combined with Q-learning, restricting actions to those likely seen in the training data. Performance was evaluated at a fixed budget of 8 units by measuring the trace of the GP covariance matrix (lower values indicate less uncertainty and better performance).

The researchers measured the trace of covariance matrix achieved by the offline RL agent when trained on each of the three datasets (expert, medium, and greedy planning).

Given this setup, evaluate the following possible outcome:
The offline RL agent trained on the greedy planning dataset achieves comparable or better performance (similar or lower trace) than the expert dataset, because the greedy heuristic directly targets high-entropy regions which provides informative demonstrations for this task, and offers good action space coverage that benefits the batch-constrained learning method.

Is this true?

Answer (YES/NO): NO